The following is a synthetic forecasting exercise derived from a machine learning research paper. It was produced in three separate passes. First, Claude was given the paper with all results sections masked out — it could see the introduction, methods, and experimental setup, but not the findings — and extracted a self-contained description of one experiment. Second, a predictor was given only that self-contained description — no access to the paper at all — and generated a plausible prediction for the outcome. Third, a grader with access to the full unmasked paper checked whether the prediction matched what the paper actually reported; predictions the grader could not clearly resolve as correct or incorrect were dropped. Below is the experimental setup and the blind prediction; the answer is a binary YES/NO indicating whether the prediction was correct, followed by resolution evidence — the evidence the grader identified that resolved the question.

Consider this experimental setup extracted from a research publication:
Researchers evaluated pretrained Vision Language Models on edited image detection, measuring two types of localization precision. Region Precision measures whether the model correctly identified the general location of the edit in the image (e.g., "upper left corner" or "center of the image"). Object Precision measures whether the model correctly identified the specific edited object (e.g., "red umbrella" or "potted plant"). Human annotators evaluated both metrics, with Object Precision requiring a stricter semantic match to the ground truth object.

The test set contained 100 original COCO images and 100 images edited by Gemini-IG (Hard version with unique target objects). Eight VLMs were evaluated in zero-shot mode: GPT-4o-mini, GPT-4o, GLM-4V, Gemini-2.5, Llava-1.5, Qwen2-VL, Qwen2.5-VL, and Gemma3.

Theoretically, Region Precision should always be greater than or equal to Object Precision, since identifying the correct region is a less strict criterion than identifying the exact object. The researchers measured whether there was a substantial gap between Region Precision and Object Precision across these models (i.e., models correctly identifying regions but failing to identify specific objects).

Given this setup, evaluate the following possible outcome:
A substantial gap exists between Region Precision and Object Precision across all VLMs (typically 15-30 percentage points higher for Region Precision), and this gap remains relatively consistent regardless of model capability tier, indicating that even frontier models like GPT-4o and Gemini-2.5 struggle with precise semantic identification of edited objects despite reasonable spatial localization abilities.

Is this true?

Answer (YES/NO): NO